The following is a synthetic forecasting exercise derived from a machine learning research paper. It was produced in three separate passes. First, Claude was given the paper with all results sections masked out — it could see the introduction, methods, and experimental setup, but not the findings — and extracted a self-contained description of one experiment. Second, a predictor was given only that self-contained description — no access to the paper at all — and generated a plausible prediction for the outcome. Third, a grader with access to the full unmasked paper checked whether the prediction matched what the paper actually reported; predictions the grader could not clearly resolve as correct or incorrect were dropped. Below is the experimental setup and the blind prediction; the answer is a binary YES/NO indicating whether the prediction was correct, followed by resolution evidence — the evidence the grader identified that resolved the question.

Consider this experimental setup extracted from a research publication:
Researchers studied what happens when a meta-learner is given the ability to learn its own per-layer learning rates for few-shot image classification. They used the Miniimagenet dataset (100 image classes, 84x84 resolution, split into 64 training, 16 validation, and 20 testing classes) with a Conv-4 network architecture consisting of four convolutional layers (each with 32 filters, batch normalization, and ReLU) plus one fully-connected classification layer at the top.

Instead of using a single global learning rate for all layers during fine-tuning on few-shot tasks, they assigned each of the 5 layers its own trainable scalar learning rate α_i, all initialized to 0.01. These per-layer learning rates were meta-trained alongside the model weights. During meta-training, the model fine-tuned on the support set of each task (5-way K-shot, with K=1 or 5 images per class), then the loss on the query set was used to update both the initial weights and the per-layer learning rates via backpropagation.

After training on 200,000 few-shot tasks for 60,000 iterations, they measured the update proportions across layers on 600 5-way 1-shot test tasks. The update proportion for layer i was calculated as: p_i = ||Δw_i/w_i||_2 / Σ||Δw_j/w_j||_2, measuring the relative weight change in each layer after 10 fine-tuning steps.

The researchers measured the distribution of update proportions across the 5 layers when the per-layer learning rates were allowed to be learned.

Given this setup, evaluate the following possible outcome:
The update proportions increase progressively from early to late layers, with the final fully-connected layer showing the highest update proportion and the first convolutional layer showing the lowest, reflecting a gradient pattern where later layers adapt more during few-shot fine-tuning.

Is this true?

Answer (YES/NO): NO